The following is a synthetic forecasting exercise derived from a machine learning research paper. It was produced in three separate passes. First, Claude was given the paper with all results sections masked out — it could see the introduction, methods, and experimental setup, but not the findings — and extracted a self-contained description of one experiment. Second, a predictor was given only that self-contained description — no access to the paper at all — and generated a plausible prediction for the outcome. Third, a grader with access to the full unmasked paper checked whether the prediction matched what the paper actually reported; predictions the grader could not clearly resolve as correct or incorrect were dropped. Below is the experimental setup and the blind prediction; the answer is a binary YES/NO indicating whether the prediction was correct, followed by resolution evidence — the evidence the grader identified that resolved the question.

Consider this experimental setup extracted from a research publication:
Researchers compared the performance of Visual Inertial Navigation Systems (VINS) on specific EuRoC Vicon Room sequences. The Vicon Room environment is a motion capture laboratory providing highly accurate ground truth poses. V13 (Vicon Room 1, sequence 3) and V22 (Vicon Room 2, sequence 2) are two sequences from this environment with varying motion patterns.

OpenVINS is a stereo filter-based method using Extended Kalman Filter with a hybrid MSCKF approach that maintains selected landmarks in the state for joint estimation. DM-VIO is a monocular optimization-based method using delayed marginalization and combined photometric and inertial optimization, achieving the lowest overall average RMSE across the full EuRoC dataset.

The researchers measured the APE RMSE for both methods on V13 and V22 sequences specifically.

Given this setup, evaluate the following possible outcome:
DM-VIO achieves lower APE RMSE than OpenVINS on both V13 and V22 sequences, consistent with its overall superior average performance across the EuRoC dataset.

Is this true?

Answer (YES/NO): NO